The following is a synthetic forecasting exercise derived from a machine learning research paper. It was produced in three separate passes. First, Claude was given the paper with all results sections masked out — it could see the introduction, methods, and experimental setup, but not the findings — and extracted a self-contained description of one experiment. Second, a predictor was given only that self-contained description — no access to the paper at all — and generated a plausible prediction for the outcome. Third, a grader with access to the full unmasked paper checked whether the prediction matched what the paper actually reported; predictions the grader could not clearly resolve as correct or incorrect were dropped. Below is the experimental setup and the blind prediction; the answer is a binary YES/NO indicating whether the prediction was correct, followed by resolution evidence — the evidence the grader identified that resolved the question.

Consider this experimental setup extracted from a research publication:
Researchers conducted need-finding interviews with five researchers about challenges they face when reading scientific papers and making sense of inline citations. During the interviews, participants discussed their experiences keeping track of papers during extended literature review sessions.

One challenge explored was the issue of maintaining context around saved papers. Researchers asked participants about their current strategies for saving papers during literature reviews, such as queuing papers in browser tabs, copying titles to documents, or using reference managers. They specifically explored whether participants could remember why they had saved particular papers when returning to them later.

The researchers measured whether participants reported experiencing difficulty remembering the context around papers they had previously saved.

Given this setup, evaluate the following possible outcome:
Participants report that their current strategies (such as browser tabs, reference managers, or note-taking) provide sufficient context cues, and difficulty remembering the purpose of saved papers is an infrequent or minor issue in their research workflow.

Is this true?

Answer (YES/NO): NO